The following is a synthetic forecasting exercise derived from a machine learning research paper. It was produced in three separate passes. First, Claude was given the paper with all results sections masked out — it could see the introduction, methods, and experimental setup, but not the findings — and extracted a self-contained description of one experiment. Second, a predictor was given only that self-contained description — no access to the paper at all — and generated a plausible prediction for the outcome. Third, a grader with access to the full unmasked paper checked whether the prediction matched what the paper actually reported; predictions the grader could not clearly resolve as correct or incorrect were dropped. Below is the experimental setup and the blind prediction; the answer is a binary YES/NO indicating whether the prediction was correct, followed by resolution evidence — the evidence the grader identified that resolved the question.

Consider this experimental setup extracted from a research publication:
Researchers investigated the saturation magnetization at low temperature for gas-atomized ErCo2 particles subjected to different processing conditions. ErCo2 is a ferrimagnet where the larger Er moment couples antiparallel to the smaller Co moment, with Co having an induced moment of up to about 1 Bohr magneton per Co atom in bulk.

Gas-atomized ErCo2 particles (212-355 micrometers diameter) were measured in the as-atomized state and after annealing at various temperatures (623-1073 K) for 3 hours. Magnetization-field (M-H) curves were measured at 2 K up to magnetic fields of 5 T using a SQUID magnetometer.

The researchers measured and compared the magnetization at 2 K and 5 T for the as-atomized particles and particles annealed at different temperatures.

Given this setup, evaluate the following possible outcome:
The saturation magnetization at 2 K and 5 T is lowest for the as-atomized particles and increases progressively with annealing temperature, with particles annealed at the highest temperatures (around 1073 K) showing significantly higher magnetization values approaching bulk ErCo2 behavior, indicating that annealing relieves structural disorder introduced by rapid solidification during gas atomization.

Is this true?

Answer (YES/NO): NO